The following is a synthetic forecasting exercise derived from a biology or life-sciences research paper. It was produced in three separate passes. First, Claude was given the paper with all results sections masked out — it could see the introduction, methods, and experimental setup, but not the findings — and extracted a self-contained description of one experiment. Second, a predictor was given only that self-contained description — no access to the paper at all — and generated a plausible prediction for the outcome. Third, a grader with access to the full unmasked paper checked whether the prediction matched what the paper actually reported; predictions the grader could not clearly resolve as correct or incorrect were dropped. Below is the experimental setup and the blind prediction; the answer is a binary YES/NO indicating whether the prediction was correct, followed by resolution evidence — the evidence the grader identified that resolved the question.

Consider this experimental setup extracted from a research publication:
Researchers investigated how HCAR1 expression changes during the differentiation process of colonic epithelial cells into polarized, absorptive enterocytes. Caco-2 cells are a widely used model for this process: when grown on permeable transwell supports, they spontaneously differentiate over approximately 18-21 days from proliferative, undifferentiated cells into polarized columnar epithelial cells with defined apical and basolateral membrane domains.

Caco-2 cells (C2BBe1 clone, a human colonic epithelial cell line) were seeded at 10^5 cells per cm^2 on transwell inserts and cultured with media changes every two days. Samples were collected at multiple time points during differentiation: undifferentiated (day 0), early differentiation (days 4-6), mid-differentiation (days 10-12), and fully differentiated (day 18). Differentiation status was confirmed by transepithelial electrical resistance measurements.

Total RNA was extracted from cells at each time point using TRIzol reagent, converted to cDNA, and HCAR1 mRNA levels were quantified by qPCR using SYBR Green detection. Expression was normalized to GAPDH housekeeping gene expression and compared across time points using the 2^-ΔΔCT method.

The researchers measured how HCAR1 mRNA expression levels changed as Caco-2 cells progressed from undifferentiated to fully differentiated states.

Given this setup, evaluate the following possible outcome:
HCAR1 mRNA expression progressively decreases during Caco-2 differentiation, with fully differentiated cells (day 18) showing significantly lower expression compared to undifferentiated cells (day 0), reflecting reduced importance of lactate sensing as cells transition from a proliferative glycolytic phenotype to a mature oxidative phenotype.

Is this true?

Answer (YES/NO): NO